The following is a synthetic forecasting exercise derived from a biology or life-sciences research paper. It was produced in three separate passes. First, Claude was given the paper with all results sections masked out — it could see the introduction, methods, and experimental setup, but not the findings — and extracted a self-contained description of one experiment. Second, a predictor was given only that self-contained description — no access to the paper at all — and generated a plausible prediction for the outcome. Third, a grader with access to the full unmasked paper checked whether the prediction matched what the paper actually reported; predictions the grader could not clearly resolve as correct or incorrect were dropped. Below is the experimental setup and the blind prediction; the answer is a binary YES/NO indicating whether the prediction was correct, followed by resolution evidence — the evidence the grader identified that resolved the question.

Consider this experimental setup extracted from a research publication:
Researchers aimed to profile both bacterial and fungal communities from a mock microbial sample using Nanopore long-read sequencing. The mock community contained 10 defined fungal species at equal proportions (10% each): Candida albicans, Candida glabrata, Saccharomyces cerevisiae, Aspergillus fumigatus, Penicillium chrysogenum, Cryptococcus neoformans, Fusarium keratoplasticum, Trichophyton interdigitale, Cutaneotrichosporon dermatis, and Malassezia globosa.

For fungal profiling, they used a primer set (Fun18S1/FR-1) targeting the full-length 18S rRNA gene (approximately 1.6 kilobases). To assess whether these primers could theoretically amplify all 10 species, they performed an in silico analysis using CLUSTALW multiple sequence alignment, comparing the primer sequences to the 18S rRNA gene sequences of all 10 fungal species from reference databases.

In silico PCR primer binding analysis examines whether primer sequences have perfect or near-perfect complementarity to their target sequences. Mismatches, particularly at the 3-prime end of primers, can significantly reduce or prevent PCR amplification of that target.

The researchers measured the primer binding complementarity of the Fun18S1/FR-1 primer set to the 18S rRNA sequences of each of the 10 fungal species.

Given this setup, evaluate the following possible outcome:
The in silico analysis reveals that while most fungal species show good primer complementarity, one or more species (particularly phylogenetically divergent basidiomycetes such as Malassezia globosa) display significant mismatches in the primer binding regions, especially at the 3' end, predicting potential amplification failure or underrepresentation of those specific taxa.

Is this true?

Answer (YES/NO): NO